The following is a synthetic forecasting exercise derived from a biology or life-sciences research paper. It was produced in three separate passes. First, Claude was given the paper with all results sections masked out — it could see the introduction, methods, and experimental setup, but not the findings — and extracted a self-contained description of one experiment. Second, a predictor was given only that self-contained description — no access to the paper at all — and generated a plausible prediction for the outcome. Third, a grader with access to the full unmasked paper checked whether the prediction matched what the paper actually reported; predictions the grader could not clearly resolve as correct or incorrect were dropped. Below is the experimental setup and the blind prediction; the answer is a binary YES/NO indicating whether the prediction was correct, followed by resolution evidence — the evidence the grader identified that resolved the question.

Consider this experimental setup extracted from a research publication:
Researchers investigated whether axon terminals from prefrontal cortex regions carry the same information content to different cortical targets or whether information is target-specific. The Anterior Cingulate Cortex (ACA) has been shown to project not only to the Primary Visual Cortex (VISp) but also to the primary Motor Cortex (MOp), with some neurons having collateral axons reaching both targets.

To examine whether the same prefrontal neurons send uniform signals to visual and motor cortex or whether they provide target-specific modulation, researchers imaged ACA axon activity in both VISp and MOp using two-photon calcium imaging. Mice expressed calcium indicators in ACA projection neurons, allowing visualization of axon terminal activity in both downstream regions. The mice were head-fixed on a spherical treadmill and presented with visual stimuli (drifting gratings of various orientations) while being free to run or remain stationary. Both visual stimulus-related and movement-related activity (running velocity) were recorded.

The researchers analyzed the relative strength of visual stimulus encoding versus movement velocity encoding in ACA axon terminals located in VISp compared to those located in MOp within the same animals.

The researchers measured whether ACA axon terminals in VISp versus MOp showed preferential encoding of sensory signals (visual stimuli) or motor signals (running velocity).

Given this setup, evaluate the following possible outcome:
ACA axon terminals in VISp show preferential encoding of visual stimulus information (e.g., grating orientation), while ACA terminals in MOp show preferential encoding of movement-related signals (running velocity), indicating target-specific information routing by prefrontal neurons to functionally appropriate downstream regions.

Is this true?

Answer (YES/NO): YES